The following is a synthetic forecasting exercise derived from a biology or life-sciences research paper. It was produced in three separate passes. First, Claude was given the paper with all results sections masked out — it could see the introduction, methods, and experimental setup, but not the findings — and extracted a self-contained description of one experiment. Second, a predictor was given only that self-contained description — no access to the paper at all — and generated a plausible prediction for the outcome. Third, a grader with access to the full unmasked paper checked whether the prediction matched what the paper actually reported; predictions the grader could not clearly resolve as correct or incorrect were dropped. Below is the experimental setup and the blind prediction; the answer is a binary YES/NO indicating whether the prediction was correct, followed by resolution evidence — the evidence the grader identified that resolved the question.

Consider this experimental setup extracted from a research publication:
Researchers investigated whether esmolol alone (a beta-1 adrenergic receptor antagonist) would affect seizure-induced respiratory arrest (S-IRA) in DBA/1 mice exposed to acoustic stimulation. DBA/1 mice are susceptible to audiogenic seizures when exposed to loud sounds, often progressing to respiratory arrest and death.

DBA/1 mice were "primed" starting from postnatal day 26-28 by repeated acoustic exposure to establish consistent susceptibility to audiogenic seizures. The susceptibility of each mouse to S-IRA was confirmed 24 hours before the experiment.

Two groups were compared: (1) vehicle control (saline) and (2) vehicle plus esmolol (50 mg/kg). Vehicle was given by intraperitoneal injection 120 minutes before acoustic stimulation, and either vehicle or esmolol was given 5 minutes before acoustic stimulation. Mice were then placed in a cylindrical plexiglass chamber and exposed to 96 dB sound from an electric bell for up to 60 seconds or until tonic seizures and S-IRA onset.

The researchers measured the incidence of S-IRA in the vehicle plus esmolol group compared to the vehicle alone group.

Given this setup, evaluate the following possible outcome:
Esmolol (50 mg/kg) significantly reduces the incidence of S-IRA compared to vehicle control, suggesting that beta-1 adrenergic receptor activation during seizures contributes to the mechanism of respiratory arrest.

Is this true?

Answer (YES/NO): NO